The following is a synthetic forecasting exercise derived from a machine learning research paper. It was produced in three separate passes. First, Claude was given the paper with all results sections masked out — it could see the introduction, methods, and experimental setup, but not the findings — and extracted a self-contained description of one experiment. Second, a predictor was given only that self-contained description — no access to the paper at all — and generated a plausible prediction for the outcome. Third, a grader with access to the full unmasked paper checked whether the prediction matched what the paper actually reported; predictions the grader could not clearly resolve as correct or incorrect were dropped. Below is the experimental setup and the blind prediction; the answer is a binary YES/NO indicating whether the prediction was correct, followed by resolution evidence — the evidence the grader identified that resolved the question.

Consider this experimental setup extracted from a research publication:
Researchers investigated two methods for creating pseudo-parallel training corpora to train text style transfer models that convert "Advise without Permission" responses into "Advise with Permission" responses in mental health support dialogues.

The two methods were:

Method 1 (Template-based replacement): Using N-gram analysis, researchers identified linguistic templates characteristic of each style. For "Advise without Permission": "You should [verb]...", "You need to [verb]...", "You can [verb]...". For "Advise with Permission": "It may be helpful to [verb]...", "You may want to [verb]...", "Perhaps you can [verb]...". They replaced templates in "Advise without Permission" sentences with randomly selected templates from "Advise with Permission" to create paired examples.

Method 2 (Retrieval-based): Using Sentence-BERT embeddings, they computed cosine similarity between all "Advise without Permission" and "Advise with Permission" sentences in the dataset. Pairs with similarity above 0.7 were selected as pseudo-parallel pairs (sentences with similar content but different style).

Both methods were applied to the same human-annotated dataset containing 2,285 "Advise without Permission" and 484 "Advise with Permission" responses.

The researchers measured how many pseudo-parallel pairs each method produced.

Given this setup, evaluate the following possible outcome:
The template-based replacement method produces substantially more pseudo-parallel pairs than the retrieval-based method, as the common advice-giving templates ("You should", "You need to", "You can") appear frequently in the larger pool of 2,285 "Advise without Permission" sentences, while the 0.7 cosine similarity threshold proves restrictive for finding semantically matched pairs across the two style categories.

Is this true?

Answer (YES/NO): YES